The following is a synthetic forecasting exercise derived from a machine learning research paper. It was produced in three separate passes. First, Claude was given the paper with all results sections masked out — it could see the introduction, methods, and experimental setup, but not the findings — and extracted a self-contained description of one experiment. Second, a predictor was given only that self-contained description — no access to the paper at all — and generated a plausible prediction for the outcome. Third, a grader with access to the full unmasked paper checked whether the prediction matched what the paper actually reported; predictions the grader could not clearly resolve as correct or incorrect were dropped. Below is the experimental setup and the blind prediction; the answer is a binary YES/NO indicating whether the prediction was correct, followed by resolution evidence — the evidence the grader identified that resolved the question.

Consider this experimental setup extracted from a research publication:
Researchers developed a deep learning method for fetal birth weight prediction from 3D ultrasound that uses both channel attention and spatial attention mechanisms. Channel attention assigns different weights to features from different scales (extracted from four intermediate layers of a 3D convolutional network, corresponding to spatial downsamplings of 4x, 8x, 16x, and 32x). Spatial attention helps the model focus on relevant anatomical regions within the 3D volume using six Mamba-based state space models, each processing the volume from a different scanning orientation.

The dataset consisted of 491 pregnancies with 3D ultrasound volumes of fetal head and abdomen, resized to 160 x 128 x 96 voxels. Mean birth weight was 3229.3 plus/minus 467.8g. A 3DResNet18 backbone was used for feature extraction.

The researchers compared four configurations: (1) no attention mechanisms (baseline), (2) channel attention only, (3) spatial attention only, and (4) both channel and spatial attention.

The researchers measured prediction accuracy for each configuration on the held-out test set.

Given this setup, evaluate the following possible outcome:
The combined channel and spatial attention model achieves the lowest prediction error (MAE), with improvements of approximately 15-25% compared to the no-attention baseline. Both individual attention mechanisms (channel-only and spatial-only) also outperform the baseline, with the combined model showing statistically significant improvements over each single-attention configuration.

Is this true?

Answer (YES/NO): NO